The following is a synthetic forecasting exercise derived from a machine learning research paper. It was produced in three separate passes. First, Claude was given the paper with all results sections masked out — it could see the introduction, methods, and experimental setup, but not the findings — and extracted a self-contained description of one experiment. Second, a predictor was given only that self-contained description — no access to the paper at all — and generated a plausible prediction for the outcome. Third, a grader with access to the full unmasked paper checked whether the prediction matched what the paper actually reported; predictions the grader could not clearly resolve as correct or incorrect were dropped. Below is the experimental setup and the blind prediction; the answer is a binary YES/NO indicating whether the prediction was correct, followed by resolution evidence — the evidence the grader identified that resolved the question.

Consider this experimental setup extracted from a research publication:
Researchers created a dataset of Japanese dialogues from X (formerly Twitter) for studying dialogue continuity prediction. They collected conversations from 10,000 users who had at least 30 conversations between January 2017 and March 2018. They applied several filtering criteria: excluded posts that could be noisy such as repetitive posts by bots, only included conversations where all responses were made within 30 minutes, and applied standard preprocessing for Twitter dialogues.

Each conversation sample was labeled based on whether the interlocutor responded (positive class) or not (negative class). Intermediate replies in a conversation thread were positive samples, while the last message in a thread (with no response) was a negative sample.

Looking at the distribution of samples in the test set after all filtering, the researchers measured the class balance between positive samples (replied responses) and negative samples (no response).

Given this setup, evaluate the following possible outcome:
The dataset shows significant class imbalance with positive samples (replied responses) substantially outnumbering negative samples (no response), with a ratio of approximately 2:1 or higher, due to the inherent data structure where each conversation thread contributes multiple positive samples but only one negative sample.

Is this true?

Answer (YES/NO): NO